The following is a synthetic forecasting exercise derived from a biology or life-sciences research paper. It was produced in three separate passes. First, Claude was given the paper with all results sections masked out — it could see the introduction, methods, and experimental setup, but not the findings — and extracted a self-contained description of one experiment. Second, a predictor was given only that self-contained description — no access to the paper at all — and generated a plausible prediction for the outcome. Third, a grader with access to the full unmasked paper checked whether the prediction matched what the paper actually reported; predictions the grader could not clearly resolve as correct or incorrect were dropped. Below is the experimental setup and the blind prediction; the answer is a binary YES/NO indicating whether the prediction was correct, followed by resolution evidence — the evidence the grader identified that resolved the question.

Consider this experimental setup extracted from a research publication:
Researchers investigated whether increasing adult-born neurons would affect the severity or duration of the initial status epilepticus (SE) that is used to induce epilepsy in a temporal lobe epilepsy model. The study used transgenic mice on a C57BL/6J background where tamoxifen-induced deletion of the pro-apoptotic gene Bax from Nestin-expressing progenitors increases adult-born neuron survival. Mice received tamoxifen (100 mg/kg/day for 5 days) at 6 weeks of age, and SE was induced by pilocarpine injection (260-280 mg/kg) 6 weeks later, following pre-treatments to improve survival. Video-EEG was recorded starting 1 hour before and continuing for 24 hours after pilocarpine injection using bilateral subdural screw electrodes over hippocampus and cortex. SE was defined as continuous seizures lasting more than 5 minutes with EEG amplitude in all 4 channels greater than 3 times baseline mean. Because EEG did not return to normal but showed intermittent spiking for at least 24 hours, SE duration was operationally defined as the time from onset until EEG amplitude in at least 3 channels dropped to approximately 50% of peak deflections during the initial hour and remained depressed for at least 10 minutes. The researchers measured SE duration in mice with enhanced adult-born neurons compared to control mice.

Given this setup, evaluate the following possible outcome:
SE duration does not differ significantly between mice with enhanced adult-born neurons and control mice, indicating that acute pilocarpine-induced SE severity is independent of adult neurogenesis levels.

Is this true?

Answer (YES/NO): NO